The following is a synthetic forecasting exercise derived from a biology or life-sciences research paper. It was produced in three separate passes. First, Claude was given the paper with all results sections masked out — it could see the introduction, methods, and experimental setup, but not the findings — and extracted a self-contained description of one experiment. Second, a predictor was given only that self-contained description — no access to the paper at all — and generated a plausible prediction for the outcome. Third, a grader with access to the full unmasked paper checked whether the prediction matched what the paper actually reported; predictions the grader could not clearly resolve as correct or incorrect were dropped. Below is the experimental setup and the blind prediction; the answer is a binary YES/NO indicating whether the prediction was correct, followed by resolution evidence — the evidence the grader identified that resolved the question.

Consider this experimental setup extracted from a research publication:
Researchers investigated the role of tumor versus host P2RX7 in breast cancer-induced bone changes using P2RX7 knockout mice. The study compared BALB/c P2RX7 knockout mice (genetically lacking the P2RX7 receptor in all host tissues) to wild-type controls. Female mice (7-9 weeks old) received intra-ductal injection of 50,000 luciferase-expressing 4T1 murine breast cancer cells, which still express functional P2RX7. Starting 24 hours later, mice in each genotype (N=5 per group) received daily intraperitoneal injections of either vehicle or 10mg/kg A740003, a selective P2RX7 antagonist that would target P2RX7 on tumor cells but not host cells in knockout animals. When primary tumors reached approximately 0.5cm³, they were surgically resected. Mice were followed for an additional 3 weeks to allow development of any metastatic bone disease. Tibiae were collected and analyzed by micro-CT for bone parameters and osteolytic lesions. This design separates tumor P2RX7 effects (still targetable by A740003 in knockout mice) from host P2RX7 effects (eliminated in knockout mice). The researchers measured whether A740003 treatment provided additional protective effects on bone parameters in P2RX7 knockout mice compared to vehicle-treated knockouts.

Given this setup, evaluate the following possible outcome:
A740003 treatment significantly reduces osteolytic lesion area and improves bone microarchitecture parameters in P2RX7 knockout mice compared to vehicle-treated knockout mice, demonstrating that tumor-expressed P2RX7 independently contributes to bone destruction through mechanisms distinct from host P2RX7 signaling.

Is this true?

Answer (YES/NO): YES